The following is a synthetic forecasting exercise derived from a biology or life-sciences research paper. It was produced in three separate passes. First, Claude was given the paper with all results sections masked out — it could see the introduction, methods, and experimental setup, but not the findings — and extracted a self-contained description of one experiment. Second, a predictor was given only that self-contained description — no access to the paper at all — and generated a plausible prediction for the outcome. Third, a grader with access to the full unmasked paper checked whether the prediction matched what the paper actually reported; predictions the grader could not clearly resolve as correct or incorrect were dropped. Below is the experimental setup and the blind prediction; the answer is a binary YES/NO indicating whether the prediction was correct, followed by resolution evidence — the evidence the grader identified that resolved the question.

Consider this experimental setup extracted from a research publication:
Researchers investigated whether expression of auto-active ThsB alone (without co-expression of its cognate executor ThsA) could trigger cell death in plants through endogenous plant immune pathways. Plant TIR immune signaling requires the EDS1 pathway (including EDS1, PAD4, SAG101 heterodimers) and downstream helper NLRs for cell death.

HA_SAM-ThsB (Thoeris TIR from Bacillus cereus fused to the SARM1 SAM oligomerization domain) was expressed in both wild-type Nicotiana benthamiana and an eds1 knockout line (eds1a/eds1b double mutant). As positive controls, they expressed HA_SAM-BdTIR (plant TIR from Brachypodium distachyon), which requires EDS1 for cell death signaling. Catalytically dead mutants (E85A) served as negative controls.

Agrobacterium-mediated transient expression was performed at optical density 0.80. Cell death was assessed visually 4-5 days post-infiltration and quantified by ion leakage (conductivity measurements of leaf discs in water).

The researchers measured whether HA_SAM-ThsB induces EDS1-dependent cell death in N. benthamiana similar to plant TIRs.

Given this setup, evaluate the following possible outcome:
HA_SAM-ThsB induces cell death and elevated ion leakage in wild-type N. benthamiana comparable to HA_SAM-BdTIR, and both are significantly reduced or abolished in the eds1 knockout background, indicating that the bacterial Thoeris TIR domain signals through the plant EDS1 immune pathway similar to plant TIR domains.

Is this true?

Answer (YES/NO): NO